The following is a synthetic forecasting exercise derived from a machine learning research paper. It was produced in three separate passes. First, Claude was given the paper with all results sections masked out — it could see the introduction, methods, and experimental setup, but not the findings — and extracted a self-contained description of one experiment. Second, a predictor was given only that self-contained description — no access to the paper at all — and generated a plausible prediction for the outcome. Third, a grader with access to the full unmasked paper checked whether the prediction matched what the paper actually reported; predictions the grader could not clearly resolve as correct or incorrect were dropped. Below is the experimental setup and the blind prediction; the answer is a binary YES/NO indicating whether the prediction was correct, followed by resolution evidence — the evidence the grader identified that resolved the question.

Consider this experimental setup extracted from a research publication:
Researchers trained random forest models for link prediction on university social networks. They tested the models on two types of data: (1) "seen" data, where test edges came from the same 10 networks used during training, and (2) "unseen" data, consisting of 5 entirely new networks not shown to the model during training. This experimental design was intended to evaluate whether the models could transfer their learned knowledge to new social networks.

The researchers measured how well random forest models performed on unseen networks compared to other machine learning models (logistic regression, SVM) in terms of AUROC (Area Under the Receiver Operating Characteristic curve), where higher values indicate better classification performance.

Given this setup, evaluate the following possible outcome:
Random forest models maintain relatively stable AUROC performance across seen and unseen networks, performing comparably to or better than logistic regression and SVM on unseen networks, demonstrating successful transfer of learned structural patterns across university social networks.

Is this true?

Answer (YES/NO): NO